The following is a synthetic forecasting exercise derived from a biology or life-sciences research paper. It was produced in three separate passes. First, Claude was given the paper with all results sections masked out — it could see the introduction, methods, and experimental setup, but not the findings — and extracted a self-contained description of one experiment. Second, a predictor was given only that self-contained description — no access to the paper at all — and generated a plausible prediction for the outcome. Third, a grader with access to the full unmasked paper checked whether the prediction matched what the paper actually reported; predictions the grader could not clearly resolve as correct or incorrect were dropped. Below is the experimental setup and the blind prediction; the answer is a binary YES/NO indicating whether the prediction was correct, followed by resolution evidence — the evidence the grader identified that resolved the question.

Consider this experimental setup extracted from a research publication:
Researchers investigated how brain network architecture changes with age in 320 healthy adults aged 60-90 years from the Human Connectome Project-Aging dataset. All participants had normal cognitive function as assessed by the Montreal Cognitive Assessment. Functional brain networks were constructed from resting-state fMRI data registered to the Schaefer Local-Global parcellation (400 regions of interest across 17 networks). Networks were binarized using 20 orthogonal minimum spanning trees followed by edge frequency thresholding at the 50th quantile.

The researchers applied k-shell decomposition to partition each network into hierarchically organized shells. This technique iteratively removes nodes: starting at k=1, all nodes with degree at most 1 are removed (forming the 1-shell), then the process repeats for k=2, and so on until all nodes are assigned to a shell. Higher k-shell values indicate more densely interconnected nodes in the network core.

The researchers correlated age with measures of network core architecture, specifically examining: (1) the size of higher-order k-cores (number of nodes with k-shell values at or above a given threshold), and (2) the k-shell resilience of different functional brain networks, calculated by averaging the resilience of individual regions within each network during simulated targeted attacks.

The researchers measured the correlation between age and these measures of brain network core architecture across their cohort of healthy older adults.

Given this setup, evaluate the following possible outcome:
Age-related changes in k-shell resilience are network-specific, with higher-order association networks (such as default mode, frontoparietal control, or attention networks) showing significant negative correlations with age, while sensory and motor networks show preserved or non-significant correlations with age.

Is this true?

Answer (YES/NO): NO